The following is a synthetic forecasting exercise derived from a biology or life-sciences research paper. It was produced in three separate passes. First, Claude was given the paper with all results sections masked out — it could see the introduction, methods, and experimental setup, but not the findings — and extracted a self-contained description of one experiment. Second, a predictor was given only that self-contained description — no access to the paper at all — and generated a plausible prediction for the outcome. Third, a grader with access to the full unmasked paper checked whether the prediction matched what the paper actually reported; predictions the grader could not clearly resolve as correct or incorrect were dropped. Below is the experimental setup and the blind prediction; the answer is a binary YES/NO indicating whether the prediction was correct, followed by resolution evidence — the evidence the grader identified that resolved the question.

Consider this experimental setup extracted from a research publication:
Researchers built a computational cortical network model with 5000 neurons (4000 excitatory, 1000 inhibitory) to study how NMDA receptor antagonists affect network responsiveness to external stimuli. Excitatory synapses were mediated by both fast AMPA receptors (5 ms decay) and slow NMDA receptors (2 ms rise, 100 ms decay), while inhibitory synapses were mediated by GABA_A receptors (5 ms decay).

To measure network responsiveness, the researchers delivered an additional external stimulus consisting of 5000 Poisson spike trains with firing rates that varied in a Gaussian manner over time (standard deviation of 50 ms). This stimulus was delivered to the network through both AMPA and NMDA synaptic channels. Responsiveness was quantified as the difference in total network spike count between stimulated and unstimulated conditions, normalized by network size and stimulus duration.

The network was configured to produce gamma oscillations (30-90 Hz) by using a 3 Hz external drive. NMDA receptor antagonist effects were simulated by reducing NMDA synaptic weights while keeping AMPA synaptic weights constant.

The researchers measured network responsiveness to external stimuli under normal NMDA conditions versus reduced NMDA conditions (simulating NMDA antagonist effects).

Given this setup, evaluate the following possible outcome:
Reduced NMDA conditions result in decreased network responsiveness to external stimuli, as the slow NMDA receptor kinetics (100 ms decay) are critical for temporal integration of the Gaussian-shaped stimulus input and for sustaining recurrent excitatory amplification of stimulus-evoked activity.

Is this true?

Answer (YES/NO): NO